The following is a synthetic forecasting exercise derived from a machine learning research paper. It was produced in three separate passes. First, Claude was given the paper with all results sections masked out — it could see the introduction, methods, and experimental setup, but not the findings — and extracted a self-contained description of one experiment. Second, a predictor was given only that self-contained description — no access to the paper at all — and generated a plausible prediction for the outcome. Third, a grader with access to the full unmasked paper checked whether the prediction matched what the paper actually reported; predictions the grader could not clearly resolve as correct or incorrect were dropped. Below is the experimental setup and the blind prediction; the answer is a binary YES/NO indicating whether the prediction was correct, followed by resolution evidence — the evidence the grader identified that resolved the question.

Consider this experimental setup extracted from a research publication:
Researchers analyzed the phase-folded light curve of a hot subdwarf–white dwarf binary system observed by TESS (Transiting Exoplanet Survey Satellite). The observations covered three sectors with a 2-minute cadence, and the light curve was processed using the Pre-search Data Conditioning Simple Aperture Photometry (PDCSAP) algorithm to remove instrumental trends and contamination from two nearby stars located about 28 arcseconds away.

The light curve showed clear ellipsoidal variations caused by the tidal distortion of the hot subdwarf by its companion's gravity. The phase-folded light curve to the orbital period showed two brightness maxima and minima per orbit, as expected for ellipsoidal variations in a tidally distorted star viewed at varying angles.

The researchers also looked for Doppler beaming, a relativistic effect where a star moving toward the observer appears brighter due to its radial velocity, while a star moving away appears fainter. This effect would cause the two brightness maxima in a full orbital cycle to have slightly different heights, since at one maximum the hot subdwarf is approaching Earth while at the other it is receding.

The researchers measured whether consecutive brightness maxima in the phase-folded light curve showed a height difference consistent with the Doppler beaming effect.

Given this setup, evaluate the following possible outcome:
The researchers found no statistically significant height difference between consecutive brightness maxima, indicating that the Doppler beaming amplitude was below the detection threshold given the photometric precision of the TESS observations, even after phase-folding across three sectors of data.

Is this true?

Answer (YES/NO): NO